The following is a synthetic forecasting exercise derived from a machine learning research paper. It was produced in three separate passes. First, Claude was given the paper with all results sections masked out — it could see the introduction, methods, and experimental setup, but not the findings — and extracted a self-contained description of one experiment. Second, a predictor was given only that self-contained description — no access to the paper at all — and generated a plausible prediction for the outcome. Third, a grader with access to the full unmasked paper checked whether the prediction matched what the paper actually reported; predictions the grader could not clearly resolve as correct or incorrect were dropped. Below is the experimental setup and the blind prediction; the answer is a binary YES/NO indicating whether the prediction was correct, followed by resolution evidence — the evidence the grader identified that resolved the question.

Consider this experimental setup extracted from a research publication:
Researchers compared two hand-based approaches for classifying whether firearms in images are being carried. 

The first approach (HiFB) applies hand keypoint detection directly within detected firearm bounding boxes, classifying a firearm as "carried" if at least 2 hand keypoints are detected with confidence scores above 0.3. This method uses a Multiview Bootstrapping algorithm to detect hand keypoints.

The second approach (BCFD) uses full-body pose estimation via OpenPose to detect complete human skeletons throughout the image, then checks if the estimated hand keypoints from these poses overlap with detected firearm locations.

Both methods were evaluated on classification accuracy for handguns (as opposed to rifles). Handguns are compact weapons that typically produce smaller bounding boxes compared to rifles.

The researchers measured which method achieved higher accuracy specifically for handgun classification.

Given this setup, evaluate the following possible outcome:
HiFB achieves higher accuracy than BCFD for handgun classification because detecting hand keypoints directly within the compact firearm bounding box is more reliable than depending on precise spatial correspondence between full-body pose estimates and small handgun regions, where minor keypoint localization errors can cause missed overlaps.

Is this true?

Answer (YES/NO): YES